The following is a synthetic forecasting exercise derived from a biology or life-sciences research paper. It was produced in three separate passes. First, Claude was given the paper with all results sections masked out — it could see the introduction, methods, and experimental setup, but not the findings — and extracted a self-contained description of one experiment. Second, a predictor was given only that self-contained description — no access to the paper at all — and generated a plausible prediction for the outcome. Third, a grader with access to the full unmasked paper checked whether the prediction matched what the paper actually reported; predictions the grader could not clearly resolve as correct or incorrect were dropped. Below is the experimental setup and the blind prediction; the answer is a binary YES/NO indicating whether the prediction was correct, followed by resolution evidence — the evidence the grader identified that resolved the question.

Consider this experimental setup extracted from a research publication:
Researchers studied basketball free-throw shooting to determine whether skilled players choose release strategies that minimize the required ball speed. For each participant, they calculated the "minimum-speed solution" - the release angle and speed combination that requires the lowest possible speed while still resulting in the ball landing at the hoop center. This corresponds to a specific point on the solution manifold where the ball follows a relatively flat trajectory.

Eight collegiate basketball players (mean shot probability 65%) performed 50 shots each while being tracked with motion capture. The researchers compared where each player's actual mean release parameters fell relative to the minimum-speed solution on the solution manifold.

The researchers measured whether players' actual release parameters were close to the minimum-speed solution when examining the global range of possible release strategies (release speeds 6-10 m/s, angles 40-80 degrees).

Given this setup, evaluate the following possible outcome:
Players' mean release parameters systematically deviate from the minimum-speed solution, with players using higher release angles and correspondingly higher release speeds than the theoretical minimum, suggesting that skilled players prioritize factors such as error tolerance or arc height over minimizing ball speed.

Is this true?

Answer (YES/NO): NO